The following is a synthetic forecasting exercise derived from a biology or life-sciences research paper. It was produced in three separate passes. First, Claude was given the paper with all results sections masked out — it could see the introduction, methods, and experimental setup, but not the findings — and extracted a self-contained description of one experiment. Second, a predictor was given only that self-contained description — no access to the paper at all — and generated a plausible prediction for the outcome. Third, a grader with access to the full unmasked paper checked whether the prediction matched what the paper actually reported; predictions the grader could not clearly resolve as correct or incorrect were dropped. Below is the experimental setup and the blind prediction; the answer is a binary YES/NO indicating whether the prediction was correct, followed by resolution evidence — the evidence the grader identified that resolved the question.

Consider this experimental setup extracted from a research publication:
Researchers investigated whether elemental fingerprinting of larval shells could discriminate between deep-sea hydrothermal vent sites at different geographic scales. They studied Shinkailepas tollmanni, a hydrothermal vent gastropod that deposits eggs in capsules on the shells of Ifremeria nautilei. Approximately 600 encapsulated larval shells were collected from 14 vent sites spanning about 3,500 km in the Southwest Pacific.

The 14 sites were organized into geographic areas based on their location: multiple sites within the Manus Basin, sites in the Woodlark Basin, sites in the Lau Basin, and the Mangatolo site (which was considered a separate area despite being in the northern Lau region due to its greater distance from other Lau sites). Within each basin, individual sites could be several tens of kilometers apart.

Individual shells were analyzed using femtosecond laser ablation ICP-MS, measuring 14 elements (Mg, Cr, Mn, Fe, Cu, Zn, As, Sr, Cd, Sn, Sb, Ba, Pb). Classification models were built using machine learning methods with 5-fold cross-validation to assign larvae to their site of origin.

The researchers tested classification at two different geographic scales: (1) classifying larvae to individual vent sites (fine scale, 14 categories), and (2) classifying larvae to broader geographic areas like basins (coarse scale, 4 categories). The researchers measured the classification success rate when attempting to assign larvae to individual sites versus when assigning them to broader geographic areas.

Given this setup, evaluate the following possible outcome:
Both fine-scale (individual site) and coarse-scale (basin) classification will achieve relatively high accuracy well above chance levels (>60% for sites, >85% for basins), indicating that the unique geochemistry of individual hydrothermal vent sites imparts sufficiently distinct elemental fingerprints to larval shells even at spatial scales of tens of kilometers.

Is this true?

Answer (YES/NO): NO